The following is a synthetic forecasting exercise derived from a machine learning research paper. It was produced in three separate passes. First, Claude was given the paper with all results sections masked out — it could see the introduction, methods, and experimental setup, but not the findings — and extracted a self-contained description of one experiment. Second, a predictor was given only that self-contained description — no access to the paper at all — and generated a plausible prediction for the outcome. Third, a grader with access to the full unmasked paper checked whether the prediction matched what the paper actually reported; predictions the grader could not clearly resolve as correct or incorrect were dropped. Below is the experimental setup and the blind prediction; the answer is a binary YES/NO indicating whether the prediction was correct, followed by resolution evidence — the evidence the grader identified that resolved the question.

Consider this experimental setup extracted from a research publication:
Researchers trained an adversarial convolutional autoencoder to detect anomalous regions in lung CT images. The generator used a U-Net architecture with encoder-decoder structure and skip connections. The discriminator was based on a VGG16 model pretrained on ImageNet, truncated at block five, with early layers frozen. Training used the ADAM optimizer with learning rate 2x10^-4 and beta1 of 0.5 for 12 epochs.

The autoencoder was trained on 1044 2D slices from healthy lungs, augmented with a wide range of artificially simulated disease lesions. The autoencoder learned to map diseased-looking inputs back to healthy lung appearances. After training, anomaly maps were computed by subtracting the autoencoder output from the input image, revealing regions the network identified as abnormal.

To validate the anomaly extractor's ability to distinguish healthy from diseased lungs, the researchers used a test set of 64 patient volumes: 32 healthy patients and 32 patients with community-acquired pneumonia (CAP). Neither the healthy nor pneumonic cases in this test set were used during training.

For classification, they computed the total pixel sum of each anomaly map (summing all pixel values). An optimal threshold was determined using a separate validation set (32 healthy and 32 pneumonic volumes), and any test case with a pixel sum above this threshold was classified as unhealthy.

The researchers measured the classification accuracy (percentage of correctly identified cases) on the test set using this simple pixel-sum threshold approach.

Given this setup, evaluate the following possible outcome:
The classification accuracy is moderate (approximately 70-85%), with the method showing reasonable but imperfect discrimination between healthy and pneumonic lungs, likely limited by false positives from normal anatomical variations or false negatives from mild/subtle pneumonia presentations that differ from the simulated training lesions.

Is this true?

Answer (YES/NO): NO